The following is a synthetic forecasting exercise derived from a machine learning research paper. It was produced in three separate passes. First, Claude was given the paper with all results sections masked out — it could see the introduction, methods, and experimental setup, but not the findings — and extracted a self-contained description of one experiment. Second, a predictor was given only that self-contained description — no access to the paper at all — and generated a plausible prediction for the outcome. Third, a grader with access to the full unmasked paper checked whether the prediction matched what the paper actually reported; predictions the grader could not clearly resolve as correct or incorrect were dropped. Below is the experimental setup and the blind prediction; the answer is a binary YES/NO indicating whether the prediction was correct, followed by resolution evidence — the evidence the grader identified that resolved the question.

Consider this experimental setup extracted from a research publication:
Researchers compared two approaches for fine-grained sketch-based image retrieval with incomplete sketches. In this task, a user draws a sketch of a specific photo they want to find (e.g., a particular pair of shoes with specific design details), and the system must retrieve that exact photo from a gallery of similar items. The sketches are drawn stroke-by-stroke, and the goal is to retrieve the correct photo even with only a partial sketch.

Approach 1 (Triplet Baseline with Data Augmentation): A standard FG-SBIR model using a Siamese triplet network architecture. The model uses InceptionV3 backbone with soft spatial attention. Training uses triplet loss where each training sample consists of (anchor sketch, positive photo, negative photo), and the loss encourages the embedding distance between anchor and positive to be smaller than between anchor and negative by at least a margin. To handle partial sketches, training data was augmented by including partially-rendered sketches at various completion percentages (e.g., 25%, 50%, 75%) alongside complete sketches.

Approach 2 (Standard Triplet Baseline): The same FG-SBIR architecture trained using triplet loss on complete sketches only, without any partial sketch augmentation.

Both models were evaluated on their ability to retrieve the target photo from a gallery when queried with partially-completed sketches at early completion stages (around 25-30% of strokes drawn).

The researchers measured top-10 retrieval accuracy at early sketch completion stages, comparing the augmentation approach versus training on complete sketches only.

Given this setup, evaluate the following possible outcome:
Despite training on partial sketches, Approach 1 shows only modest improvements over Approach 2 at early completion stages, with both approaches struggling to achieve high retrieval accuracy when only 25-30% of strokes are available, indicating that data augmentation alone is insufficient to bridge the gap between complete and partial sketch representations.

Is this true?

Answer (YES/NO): YES